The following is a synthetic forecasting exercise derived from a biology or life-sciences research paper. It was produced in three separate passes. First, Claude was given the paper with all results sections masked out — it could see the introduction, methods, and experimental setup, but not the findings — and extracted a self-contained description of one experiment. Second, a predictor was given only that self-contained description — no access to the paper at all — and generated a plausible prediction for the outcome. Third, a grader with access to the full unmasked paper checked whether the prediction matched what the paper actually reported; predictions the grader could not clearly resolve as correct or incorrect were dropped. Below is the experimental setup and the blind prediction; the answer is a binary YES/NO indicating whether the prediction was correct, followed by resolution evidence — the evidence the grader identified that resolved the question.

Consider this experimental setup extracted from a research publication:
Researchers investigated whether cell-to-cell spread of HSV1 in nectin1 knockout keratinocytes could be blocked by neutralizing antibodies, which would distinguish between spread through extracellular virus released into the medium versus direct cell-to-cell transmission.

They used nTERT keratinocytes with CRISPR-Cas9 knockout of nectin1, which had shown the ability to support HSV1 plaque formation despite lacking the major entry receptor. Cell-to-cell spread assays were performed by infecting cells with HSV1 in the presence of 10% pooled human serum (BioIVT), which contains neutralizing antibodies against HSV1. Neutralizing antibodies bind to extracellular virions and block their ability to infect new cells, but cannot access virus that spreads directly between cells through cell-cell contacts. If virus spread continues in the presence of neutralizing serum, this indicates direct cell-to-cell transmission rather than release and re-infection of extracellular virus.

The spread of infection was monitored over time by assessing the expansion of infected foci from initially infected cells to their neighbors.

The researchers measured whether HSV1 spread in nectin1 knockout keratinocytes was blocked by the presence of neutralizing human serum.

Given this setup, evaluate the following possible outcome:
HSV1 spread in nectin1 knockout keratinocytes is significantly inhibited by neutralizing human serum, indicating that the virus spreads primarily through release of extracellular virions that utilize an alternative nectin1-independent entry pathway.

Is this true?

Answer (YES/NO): NO